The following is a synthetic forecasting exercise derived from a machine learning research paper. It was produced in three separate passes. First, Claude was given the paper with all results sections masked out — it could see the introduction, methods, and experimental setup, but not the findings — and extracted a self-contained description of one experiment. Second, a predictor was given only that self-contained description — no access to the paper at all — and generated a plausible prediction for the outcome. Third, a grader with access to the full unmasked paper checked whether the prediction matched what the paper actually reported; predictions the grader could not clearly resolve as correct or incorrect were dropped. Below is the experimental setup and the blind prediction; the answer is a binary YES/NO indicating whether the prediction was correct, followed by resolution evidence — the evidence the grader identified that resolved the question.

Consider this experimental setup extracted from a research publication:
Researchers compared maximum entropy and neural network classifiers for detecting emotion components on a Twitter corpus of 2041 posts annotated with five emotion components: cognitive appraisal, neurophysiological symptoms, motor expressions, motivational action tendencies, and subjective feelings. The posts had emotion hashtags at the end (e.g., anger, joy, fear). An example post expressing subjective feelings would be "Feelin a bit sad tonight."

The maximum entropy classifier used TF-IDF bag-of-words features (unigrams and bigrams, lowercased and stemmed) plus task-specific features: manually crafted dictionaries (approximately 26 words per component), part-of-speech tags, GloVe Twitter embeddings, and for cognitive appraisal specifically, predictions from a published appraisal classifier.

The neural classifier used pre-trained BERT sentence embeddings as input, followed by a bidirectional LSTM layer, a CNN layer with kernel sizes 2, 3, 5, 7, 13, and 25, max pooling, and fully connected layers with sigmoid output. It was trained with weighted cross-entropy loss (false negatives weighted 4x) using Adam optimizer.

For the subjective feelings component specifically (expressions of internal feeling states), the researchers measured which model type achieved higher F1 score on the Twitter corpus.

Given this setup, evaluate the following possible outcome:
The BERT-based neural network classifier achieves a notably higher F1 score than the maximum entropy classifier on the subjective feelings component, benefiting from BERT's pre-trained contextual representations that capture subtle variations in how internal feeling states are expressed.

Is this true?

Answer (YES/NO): YES